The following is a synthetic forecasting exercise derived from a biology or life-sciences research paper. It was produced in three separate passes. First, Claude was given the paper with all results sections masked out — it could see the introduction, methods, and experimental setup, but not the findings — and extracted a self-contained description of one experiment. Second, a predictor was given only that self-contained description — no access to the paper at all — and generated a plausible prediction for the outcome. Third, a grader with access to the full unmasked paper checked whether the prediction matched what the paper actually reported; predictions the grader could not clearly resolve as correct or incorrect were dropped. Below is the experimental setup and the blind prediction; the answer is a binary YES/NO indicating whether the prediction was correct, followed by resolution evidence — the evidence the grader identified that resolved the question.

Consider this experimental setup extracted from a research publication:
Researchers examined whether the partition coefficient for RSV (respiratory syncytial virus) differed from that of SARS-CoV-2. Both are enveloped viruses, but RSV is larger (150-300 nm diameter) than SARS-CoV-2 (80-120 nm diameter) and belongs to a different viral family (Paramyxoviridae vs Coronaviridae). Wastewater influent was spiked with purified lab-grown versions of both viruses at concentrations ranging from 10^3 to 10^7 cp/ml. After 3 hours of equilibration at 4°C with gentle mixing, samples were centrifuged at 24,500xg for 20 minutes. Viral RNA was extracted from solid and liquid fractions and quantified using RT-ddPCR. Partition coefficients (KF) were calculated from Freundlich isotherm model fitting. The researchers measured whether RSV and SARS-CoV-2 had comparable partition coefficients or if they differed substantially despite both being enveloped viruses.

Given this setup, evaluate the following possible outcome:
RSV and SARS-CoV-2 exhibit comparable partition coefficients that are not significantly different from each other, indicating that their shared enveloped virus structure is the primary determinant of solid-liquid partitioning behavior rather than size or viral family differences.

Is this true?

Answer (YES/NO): YES